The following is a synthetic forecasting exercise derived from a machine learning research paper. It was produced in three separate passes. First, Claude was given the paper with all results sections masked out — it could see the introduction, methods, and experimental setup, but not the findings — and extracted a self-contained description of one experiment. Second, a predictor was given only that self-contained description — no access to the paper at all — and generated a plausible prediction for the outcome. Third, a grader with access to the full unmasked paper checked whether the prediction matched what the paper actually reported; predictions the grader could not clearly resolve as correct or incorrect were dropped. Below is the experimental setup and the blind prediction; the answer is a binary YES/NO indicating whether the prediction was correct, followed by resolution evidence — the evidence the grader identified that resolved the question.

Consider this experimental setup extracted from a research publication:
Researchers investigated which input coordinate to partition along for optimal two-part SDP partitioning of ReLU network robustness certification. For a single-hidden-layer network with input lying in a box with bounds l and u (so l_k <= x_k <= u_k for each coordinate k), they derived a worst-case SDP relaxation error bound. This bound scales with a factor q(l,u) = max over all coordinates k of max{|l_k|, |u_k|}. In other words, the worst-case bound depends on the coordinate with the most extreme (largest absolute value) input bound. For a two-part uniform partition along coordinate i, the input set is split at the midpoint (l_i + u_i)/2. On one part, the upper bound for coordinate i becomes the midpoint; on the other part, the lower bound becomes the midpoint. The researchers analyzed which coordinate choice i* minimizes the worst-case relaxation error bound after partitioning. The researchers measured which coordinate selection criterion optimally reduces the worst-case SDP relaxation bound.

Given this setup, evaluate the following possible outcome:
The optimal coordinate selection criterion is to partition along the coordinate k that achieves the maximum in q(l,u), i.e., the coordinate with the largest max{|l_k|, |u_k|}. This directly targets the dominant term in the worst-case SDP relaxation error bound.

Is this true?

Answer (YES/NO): YES